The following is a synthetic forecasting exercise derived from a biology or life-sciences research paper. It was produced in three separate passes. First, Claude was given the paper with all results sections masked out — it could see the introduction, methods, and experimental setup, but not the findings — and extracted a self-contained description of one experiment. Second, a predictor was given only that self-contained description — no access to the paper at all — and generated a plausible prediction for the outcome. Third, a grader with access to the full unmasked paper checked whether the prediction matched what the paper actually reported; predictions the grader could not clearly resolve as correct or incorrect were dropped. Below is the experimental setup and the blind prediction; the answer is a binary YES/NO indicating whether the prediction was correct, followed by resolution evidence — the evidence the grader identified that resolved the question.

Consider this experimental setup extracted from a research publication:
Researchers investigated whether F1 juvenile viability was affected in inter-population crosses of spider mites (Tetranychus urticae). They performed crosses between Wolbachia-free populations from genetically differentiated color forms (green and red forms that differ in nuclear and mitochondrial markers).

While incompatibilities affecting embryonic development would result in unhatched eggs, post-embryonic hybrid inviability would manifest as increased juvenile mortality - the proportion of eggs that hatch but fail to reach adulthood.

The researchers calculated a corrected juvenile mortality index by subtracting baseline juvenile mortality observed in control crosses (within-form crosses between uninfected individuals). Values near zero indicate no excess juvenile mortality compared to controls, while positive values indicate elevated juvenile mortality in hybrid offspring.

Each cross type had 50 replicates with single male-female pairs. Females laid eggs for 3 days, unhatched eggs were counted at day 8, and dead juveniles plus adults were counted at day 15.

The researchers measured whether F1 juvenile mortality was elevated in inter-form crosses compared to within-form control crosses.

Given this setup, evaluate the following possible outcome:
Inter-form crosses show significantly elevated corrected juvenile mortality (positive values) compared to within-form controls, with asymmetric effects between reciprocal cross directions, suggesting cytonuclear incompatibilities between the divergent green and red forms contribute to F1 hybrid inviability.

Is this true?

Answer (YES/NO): NO